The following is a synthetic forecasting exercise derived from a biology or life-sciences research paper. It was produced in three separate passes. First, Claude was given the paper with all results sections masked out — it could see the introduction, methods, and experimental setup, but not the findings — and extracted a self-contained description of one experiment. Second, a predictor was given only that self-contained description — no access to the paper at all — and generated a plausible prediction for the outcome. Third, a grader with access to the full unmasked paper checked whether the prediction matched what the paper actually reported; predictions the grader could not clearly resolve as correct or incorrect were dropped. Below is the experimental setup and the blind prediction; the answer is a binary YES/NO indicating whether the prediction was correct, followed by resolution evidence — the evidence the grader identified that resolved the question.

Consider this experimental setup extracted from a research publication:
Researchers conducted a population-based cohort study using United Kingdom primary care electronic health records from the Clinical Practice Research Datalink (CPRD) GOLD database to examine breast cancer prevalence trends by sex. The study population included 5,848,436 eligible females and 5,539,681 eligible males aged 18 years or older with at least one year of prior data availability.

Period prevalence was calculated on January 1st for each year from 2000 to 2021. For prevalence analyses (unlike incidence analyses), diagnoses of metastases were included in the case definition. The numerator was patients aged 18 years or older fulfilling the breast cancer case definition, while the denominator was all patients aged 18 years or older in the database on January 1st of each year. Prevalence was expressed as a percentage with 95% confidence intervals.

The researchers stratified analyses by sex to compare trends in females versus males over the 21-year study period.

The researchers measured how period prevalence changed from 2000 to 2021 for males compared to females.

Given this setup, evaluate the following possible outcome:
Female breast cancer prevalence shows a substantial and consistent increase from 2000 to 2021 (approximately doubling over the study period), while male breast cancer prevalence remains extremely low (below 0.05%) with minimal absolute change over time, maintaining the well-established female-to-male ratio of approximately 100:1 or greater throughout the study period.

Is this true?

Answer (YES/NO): NO